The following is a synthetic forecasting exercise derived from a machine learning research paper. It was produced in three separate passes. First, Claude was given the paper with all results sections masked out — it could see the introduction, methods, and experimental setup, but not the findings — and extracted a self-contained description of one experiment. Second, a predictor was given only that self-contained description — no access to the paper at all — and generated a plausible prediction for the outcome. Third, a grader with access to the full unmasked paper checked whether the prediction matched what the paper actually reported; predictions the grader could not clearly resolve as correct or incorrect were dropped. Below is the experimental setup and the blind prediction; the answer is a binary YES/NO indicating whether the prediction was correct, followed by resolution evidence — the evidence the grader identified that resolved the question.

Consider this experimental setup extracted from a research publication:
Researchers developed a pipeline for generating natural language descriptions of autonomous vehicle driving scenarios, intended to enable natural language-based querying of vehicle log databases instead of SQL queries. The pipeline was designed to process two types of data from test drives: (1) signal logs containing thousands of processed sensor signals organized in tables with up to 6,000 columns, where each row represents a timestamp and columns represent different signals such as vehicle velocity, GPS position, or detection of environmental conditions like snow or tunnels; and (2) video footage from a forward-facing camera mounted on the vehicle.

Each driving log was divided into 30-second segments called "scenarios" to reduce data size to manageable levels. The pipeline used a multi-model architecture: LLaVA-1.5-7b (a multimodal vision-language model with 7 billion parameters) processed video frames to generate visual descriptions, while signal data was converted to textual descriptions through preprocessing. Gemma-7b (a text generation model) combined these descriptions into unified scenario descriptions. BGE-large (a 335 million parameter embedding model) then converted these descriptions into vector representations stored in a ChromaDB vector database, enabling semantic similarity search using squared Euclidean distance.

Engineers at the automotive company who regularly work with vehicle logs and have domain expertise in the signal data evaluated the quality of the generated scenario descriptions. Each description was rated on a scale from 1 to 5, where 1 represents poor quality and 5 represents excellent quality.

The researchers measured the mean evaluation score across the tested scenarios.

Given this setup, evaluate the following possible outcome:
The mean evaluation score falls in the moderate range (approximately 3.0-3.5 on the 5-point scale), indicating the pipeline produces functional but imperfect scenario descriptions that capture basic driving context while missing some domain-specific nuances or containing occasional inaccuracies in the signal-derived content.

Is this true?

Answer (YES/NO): YES